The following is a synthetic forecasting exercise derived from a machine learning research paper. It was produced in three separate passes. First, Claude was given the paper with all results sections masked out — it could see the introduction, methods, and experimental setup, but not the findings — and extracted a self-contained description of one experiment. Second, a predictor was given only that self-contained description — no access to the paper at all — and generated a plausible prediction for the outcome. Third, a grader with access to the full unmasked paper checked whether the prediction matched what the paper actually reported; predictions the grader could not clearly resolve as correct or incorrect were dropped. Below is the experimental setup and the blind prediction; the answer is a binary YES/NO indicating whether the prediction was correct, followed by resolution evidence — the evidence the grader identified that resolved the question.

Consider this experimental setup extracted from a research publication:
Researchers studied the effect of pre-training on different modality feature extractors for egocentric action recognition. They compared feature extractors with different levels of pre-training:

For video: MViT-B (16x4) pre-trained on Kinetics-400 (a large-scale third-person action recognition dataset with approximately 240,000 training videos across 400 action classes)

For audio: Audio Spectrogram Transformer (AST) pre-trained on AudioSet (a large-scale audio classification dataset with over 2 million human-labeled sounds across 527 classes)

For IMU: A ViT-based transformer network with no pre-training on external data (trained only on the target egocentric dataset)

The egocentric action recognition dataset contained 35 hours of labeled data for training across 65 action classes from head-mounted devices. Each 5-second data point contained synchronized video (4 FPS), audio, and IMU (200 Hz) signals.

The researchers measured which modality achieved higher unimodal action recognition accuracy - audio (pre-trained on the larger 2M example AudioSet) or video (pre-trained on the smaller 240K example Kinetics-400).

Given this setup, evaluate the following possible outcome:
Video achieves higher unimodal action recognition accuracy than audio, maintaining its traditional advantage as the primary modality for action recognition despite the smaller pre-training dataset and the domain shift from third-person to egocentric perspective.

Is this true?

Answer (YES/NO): YES